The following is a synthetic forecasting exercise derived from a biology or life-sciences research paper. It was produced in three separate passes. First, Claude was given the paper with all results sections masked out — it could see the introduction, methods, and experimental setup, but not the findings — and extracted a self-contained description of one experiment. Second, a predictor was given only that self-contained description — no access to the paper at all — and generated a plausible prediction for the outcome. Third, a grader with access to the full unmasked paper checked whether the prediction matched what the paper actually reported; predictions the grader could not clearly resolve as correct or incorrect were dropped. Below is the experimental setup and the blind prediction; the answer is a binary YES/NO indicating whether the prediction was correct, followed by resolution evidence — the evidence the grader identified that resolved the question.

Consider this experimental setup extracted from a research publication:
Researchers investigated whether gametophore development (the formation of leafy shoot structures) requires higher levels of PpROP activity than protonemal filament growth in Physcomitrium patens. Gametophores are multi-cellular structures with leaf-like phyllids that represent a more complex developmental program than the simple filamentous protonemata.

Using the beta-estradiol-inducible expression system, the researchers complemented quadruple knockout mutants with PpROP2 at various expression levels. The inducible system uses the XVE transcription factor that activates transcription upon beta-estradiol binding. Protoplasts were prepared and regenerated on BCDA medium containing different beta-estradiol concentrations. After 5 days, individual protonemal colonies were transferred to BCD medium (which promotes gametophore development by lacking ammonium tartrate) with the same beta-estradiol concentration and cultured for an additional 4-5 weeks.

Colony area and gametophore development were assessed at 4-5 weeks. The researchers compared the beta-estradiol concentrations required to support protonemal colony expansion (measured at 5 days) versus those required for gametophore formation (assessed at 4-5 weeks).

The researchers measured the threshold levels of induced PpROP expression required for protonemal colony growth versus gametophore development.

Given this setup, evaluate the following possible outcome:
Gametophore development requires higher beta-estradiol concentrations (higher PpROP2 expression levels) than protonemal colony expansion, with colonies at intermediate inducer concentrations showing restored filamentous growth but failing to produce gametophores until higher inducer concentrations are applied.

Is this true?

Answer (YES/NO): YES